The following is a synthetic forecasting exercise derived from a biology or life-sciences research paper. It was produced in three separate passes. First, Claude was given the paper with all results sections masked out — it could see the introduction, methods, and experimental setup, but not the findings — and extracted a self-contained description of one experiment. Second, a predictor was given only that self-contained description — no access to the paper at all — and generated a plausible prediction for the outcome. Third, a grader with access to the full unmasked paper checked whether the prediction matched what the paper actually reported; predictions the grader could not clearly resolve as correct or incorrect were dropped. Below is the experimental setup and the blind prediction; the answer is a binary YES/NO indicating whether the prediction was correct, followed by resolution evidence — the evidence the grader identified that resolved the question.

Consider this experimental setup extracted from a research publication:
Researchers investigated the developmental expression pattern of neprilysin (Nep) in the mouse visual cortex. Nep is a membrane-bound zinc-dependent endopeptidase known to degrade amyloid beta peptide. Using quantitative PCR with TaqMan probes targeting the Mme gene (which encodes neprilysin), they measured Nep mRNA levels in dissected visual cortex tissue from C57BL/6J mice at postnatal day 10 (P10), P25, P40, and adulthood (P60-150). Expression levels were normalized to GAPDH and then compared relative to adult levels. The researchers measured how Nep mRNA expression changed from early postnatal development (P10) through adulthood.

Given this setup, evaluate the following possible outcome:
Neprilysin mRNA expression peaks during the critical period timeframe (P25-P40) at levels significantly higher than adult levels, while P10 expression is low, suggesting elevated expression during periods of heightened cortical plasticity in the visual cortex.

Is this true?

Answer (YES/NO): NO